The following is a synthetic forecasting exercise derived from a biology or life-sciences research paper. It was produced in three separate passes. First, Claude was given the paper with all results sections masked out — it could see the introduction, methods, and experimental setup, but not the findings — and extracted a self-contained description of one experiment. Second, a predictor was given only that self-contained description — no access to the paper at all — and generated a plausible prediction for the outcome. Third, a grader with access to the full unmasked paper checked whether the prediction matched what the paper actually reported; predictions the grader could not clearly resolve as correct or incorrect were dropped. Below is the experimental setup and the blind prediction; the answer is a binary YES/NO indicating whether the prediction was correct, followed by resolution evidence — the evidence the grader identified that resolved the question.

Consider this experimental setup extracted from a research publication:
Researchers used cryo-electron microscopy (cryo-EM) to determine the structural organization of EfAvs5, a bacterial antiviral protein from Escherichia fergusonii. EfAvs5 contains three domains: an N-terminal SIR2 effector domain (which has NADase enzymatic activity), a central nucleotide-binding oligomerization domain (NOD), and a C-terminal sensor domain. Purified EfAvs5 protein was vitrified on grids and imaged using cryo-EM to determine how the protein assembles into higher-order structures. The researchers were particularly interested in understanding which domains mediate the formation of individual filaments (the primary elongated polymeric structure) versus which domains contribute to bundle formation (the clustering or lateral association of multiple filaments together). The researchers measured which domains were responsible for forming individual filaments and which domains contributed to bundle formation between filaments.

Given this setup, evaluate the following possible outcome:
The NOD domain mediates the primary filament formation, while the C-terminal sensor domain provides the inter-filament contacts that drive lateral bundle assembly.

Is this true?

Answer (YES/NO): NO